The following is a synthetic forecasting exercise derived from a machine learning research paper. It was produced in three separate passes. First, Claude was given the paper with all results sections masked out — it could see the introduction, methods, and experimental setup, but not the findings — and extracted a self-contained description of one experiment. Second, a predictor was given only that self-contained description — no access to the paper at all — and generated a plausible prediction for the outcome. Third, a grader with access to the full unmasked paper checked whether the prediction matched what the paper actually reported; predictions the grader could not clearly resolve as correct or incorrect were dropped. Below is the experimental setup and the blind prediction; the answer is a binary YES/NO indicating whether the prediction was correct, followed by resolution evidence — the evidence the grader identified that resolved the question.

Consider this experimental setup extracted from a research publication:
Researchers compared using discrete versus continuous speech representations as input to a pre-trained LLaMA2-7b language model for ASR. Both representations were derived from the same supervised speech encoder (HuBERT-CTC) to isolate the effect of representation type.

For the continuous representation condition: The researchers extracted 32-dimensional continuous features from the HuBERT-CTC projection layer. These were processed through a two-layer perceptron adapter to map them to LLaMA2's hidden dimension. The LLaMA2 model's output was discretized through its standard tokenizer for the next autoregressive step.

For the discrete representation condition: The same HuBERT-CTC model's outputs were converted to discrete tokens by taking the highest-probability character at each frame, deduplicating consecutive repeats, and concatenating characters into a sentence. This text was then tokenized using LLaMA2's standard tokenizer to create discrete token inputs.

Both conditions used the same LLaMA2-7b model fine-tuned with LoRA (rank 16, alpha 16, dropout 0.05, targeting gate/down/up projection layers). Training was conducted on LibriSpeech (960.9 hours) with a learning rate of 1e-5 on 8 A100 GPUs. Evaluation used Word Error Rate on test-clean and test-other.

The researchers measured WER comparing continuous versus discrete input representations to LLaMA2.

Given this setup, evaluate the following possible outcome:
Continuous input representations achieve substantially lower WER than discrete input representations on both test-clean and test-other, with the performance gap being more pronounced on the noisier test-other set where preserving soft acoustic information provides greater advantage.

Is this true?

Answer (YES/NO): NO